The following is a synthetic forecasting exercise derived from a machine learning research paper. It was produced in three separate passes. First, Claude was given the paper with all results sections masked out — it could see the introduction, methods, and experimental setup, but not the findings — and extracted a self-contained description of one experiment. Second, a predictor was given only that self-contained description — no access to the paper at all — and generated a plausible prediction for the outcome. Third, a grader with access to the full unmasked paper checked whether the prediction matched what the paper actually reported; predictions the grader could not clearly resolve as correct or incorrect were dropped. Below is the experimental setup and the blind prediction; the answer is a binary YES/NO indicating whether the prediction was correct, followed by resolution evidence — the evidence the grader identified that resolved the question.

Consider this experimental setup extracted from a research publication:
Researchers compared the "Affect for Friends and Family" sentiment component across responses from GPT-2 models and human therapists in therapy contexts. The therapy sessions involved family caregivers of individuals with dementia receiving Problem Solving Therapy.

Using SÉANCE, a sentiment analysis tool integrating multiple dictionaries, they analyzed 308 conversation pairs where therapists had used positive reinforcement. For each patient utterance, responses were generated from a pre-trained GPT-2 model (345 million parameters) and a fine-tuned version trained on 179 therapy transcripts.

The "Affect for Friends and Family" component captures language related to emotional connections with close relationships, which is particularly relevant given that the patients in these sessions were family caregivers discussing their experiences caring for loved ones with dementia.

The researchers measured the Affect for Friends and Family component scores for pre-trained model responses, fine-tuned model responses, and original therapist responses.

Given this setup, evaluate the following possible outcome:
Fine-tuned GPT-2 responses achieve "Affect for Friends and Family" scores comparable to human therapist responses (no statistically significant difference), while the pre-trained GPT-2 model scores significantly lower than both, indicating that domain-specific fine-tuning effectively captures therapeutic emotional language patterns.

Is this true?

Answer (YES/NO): NO